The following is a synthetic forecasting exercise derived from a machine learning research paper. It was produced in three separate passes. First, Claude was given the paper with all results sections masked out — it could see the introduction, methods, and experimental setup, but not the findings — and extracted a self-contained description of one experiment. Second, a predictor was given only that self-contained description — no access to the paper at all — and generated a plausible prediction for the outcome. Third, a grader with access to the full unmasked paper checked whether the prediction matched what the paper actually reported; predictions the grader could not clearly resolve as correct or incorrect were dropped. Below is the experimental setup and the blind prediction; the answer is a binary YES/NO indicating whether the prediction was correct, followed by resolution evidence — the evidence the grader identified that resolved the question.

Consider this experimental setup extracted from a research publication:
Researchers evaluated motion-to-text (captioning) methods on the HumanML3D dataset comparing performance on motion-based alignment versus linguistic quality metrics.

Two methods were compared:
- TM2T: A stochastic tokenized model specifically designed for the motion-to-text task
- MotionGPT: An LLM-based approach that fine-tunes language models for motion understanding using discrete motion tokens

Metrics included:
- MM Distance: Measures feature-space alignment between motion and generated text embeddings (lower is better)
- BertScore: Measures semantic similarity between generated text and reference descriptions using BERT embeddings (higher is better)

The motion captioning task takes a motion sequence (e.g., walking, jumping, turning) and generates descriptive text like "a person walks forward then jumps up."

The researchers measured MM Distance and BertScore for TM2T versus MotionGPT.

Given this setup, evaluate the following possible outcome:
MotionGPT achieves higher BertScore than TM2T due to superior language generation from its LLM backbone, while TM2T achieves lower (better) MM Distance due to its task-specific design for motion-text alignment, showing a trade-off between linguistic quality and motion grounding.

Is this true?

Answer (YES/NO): YES